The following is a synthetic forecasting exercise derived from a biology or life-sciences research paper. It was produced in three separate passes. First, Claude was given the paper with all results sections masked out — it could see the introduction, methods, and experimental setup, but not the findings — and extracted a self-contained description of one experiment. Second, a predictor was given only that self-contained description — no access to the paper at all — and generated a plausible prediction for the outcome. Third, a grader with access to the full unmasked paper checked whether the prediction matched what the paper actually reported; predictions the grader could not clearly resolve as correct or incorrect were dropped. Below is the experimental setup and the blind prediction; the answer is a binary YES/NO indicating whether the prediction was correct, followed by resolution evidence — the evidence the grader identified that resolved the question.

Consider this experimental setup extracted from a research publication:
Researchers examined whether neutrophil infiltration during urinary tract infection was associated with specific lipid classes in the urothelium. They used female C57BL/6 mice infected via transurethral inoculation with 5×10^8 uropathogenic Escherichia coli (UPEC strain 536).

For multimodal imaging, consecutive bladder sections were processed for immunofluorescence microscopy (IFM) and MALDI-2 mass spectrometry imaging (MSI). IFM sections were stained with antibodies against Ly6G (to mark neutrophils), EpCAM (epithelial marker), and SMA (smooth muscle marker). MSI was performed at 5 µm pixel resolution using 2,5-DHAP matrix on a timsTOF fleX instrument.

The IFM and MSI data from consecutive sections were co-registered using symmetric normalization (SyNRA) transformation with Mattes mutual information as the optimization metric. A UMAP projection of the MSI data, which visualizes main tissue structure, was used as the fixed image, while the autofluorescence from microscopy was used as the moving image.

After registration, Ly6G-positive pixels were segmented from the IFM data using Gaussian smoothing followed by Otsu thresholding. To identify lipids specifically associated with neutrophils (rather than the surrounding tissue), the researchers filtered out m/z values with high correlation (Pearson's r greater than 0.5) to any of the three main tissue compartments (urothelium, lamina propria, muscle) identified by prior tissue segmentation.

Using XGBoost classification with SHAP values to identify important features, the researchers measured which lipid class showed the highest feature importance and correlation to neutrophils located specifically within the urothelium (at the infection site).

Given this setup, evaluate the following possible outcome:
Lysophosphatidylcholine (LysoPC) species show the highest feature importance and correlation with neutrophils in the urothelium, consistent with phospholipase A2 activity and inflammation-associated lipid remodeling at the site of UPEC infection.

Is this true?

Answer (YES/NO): NO